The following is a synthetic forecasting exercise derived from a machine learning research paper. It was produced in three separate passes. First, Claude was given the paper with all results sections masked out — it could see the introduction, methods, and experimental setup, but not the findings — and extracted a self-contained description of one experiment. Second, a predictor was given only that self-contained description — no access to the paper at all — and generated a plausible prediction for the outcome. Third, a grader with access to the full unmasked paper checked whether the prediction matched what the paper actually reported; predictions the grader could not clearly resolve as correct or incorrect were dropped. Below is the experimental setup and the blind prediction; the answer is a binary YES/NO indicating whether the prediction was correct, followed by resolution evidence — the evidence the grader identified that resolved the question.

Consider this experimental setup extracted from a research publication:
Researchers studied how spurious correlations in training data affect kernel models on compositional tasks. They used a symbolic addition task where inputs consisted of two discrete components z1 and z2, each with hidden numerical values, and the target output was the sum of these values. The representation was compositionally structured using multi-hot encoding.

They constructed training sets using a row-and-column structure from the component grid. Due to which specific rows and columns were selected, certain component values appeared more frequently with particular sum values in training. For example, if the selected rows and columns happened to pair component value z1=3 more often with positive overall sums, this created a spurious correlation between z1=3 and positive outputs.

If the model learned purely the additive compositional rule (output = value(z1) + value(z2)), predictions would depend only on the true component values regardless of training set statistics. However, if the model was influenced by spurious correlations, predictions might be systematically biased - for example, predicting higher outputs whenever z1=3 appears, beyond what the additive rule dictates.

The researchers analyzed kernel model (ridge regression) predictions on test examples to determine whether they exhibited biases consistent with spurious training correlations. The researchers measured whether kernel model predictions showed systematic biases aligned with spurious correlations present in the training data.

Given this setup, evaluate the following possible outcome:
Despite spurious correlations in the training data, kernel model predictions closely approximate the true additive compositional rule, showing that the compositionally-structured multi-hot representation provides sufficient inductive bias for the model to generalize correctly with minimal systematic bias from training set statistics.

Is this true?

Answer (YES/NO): NO